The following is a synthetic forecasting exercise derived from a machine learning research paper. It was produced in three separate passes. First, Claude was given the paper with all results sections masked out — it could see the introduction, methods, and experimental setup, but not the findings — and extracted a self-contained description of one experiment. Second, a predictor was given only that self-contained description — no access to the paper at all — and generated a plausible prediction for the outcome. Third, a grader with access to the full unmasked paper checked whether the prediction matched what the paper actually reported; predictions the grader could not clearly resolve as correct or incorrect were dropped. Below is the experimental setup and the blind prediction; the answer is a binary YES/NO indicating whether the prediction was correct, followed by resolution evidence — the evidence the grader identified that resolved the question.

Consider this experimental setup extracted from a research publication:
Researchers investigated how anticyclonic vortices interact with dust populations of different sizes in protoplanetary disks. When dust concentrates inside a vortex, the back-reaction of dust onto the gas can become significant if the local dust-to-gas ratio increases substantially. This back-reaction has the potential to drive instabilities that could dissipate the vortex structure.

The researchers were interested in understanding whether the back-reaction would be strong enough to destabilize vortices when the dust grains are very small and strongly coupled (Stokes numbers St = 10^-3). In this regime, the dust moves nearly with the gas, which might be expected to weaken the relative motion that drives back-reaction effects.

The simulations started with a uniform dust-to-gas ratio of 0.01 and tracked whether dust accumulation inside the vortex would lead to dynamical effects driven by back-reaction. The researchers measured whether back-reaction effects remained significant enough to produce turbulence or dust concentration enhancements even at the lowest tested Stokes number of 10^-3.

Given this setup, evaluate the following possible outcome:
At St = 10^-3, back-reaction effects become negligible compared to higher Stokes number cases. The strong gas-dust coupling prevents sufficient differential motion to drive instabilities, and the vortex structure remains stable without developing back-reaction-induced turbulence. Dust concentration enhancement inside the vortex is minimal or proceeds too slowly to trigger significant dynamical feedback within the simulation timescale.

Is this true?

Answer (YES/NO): NO